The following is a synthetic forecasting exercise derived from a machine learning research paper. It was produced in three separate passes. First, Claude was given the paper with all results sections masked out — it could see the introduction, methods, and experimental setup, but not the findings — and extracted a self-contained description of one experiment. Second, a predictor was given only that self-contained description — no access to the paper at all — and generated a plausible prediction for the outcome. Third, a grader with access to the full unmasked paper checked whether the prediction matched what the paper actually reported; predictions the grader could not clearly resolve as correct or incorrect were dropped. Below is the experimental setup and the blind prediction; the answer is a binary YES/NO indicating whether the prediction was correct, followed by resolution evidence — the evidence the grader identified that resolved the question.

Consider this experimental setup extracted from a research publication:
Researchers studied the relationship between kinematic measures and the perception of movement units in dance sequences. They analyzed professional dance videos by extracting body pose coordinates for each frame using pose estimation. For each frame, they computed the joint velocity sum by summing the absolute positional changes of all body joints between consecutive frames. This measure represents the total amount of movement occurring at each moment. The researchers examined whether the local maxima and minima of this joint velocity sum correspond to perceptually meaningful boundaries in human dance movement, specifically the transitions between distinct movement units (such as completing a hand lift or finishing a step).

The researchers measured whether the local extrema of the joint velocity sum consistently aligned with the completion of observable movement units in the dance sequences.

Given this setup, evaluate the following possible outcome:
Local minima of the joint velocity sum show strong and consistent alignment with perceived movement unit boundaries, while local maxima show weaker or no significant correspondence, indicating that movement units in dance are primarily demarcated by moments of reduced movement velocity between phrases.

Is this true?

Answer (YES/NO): NO